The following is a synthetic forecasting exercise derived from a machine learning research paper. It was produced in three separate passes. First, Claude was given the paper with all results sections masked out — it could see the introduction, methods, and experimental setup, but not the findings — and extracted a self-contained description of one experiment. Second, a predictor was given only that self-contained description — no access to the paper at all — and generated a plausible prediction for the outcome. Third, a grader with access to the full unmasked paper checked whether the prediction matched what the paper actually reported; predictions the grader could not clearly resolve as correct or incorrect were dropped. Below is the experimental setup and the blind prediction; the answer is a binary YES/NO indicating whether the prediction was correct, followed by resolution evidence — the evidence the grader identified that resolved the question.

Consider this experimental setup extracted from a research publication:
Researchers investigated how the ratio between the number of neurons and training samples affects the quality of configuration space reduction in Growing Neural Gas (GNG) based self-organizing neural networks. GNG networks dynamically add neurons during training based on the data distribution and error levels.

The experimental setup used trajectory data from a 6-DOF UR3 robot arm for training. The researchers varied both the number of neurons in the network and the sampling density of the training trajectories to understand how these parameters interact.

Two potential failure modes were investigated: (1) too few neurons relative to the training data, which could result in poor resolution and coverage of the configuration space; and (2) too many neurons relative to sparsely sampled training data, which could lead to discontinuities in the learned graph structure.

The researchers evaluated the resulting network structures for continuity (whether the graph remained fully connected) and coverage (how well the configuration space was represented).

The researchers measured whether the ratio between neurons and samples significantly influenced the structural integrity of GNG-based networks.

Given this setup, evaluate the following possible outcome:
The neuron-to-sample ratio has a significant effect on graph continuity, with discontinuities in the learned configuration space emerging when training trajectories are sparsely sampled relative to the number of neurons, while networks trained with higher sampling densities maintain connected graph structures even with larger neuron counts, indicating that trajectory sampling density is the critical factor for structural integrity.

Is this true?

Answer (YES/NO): YES